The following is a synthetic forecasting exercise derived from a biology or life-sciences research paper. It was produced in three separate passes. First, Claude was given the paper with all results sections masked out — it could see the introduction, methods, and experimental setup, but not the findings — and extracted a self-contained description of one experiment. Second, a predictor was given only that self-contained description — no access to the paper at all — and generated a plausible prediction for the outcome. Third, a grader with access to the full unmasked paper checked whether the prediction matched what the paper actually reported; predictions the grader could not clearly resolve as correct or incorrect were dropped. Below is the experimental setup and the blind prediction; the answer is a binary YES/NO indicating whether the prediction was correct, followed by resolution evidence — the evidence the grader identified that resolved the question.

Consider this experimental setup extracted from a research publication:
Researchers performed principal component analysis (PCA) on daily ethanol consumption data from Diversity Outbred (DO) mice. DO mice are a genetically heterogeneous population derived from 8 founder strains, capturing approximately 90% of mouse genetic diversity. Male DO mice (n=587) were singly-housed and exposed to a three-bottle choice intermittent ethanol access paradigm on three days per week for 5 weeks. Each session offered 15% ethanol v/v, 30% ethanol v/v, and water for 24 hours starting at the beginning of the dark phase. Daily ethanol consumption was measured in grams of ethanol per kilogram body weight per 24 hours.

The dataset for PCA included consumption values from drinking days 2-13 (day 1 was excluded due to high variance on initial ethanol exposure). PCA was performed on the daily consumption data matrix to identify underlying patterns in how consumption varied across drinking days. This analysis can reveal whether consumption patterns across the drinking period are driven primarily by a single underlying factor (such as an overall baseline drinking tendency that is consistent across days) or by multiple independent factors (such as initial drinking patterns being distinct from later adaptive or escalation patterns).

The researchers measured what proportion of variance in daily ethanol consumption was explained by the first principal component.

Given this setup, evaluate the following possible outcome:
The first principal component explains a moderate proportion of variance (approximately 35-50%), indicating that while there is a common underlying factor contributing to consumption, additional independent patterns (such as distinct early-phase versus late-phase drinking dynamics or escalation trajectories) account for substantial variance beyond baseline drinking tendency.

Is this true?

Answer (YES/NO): YES